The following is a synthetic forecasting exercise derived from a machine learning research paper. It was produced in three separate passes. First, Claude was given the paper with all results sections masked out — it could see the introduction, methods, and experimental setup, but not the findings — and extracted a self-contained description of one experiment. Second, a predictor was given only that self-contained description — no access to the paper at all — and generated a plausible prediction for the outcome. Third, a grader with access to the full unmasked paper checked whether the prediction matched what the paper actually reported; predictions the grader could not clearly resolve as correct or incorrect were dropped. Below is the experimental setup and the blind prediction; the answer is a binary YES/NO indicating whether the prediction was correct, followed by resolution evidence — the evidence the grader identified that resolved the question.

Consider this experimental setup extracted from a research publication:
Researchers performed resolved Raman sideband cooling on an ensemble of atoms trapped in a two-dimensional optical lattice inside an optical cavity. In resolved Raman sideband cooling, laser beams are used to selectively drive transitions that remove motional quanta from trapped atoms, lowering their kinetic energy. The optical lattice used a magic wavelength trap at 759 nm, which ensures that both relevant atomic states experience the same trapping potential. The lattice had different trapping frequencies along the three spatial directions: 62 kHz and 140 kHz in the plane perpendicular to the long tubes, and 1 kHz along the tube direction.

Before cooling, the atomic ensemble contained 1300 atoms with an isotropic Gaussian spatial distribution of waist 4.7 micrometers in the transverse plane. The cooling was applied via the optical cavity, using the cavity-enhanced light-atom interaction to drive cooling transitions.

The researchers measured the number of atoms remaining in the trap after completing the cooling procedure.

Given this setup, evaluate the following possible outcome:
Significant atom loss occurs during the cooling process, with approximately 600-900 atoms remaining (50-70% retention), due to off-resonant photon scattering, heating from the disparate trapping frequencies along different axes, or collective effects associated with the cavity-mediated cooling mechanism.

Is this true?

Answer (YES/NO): NO